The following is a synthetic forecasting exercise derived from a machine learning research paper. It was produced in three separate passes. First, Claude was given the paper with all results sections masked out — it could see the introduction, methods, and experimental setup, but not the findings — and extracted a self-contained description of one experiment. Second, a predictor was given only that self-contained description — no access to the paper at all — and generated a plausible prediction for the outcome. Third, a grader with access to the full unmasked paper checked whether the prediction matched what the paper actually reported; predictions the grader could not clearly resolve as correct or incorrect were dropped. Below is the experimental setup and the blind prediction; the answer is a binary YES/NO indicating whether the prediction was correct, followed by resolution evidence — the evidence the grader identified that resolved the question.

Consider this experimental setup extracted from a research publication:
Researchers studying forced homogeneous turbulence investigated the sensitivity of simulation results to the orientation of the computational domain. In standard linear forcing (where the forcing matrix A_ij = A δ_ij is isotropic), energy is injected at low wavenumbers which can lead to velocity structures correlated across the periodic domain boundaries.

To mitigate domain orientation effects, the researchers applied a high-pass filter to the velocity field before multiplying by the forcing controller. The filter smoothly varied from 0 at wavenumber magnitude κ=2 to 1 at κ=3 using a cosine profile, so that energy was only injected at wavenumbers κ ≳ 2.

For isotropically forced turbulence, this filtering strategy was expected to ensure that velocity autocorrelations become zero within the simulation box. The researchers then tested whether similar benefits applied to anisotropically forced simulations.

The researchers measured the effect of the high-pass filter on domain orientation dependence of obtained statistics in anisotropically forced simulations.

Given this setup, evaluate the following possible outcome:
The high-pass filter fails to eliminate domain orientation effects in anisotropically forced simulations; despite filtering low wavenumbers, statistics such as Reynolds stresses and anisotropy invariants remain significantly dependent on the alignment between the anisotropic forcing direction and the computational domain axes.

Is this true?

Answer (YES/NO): NO